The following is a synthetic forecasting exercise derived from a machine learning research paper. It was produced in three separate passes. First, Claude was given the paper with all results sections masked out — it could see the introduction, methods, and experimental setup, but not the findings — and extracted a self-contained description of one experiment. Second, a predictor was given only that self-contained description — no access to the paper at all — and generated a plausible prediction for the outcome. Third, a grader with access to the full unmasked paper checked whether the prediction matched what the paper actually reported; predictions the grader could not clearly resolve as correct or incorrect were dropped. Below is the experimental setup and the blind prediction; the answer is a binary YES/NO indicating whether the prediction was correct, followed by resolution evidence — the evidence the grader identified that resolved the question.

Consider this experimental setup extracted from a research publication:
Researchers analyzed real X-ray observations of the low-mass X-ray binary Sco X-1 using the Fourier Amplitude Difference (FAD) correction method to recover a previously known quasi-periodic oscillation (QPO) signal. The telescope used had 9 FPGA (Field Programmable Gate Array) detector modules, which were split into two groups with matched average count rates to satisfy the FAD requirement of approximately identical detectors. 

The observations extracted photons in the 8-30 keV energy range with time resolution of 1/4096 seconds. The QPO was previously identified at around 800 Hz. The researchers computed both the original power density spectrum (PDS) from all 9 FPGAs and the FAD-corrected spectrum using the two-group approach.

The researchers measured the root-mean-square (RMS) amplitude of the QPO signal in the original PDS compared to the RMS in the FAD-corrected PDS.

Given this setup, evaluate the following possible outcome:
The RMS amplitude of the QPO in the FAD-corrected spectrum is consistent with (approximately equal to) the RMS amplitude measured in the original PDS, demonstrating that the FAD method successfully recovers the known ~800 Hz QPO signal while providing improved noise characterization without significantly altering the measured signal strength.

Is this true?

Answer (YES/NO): NO